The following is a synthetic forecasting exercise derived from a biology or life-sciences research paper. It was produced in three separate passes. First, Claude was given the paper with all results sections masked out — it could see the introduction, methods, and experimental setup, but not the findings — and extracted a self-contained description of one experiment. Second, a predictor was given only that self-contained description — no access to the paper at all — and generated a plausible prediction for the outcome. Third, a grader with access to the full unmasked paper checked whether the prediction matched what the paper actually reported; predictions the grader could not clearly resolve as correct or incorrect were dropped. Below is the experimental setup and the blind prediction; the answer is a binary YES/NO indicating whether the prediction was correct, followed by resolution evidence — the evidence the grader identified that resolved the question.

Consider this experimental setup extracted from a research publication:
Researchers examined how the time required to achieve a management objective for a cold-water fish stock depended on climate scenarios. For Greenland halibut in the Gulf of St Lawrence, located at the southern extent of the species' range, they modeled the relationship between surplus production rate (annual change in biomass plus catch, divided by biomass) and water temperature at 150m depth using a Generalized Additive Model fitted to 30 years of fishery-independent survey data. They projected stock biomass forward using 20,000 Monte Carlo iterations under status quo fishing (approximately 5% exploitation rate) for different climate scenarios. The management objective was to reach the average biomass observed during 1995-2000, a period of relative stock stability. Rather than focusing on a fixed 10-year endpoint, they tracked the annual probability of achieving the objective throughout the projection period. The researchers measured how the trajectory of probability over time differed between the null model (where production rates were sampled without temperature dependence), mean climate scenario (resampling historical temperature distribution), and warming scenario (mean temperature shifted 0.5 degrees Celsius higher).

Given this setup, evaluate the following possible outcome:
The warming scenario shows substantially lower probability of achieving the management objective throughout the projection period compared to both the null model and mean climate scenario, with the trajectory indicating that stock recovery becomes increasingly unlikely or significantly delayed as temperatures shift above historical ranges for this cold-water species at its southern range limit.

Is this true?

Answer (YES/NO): YES